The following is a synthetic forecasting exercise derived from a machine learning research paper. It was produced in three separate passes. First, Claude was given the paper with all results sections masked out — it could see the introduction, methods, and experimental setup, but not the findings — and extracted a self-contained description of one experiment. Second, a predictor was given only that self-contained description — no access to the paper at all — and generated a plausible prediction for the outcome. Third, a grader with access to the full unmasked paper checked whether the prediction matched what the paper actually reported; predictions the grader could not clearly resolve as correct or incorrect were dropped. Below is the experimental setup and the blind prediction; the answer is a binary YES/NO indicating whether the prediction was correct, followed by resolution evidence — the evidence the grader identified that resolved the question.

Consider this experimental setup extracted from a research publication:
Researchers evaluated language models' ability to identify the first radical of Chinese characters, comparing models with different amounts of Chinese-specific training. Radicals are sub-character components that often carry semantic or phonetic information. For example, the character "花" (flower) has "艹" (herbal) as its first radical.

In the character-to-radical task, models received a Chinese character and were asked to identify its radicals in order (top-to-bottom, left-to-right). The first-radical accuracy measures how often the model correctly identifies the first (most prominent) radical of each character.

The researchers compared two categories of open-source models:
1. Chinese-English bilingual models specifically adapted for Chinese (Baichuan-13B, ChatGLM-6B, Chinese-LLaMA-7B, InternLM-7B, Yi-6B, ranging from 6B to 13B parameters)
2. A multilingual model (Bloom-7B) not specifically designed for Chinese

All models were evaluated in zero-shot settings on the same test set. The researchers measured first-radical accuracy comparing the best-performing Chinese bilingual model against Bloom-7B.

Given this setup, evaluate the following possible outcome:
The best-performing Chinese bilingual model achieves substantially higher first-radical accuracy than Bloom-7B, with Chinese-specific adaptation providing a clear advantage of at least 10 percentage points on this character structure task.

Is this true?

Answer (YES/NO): YES